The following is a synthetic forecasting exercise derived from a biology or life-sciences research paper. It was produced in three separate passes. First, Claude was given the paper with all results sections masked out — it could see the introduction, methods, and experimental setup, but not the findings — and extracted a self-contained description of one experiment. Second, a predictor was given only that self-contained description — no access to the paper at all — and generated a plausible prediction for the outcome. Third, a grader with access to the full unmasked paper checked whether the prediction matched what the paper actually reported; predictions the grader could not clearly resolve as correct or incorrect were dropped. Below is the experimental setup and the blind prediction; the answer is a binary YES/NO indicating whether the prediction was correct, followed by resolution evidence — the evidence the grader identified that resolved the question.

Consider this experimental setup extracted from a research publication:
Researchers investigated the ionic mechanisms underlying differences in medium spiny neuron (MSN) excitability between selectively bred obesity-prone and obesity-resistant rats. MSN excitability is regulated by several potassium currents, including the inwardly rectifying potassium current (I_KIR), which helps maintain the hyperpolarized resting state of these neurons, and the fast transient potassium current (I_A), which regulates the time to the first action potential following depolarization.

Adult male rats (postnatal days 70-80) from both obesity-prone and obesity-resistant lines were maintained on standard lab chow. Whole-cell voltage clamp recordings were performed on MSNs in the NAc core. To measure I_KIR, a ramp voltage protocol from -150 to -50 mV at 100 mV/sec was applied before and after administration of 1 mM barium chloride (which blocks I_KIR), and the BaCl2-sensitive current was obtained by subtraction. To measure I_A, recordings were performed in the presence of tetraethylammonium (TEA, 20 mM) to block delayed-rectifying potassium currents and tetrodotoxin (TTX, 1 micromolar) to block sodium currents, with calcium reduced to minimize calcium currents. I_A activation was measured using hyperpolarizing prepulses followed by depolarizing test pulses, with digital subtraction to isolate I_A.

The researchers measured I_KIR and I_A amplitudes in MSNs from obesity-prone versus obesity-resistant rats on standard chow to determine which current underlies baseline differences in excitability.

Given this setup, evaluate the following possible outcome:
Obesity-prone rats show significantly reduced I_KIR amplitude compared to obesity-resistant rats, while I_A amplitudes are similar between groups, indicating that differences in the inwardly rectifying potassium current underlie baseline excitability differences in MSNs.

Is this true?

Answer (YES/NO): NO